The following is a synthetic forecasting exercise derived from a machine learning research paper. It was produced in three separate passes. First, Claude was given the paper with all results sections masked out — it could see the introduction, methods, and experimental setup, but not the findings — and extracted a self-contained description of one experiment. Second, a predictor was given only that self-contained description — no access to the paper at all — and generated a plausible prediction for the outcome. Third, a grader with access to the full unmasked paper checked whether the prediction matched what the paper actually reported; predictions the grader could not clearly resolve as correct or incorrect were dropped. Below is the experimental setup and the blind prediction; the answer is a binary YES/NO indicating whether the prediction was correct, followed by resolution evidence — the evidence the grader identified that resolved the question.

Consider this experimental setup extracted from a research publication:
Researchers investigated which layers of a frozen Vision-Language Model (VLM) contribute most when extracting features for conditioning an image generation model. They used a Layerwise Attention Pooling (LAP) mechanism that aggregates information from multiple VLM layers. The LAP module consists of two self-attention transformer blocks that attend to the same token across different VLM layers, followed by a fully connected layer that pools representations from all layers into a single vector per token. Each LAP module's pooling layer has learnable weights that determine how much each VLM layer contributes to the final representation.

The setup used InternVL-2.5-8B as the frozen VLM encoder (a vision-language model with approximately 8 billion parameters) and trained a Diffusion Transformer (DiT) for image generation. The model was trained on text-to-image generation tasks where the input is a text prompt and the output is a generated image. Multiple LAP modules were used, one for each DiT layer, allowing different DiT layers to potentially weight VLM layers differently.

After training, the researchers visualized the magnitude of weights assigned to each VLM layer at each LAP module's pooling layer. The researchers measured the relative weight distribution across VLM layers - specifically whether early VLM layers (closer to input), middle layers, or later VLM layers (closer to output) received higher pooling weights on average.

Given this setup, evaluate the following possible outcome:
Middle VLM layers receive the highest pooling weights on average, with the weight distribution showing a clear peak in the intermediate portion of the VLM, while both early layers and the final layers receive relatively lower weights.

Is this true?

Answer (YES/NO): NO